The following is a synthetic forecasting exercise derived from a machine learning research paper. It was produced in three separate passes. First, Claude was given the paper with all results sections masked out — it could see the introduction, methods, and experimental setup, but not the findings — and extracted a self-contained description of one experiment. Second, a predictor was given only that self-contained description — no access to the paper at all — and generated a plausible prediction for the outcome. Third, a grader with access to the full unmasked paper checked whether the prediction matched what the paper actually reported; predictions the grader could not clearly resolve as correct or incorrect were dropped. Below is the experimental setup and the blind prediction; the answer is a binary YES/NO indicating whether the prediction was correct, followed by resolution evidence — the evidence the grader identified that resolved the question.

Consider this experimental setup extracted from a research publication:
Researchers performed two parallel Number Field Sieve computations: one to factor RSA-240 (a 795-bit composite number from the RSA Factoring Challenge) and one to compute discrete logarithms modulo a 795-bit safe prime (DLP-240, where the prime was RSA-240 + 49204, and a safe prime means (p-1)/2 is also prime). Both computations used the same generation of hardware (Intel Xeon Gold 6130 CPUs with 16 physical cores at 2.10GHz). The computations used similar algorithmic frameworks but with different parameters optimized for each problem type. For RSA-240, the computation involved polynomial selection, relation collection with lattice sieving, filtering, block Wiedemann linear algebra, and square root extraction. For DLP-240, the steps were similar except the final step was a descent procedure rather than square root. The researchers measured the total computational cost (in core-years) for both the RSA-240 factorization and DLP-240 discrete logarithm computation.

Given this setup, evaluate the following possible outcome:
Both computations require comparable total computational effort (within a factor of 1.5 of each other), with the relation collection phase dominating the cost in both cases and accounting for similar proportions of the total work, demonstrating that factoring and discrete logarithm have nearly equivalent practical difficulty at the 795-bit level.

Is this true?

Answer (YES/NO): NO